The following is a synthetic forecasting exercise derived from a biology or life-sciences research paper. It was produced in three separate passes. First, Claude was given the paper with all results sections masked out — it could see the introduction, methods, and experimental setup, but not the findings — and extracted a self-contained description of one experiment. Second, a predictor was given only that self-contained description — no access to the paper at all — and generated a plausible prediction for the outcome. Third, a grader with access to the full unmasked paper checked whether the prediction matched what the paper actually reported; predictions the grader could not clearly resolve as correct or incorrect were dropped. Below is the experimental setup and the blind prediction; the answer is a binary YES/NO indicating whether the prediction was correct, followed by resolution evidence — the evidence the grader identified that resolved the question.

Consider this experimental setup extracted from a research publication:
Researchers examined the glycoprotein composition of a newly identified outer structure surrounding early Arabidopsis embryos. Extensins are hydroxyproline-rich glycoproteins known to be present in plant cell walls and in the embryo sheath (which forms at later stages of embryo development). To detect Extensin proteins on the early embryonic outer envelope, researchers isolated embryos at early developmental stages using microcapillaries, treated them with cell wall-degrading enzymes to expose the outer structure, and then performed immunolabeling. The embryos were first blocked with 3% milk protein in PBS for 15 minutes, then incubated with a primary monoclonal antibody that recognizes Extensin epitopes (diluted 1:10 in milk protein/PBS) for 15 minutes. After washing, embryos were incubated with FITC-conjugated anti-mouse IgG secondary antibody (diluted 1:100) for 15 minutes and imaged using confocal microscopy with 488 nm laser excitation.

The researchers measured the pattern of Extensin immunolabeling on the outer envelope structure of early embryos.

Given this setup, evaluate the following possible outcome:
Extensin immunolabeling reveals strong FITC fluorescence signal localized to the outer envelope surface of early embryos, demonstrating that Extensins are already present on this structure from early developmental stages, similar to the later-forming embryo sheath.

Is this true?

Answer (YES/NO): YES